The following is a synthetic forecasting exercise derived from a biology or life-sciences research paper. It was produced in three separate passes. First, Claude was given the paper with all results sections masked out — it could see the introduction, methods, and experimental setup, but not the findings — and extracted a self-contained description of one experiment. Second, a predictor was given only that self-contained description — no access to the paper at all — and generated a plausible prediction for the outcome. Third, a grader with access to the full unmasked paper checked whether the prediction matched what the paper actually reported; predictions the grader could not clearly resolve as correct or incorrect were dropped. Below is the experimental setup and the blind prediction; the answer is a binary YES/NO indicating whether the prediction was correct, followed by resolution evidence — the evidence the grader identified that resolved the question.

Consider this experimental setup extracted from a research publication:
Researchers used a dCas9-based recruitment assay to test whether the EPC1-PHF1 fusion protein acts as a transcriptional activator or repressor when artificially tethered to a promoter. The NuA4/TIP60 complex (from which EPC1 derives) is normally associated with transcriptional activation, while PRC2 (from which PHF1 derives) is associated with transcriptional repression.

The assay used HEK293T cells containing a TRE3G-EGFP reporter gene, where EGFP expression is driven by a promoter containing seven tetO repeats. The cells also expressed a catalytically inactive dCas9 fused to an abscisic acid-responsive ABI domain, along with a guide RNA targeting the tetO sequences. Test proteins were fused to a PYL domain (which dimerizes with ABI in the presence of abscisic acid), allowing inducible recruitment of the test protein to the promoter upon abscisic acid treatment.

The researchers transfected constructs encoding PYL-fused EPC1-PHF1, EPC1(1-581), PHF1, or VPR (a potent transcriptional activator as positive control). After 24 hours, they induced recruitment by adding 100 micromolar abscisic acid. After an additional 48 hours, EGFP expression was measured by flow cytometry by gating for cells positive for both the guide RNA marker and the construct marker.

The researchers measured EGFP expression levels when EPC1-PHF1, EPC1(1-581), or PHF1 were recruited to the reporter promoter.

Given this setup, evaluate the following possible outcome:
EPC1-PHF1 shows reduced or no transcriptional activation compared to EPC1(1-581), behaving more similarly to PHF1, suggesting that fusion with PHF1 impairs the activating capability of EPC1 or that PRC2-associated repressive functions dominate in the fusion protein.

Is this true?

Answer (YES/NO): NO